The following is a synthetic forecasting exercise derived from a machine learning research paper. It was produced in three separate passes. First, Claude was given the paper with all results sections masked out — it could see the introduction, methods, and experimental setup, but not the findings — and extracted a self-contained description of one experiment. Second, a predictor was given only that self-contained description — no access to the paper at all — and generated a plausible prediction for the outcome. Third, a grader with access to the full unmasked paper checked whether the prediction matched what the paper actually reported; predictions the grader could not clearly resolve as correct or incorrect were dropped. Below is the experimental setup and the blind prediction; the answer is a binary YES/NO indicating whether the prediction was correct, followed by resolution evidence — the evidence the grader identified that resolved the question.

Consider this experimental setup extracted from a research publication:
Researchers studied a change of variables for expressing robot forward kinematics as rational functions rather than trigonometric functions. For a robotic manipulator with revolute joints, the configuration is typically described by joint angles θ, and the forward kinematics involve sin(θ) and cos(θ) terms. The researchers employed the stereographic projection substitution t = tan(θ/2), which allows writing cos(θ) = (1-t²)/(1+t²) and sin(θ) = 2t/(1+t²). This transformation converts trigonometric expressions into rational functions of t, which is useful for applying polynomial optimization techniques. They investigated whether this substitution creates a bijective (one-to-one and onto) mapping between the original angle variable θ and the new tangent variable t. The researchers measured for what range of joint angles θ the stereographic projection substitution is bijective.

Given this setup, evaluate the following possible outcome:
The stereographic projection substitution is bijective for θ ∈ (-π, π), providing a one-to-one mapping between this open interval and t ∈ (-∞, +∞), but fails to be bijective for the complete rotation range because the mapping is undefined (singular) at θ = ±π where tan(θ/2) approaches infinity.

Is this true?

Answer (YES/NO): YES